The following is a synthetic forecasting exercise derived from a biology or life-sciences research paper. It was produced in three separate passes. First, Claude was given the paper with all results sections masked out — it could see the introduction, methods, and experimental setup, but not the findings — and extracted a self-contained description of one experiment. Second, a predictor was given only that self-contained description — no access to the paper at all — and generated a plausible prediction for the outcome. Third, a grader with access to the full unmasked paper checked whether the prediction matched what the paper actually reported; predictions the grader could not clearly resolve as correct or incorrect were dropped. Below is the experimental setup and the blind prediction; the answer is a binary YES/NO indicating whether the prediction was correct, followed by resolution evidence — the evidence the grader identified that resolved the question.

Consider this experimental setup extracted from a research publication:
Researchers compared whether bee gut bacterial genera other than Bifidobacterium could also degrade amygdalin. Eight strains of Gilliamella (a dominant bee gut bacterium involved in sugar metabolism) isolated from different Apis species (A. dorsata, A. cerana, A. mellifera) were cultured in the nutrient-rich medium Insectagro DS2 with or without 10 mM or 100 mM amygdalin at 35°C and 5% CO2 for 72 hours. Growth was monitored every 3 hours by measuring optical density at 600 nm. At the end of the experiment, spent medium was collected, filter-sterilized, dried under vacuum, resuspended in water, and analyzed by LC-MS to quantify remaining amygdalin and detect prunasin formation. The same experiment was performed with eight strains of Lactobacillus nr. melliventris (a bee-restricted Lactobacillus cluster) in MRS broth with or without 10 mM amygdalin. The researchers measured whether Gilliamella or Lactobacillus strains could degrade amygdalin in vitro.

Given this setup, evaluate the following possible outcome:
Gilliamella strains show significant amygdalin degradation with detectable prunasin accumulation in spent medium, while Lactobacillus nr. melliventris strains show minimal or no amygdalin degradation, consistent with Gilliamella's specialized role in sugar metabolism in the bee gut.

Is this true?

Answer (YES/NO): NO